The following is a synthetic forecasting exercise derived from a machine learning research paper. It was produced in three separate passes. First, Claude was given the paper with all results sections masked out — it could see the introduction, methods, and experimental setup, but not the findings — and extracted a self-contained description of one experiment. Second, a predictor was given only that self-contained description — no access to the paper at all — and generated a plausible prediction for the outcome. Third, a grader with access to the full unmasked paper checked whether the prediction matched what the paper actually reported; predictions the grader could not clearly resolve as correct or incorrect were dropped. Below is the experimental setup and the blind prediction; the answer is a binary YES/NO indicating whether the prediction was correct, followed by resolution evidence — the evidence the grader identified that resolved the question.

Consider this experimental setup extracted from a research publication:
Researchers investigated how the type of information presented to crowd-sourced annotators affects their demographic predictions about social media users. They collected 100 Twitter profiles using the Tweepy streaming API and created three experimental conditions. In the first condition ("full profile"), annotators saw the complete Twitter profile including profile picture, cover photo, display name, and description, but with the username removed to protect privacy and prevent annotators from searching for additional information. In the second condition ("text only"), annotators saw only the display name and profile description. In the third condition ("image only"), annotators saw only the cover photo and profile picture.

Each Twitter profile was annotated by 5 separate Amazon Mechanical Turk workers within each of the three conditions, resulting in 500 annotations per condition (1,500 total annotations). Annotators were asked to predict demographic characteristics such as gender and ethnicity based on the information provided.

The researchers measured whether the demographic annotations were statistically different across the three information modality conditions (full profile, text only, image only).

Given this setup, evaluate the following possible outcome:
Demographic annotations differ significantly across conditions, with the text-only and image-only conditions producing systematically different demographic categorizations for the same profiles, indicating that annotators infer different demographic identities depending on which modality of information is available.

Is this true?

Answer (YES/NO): YES